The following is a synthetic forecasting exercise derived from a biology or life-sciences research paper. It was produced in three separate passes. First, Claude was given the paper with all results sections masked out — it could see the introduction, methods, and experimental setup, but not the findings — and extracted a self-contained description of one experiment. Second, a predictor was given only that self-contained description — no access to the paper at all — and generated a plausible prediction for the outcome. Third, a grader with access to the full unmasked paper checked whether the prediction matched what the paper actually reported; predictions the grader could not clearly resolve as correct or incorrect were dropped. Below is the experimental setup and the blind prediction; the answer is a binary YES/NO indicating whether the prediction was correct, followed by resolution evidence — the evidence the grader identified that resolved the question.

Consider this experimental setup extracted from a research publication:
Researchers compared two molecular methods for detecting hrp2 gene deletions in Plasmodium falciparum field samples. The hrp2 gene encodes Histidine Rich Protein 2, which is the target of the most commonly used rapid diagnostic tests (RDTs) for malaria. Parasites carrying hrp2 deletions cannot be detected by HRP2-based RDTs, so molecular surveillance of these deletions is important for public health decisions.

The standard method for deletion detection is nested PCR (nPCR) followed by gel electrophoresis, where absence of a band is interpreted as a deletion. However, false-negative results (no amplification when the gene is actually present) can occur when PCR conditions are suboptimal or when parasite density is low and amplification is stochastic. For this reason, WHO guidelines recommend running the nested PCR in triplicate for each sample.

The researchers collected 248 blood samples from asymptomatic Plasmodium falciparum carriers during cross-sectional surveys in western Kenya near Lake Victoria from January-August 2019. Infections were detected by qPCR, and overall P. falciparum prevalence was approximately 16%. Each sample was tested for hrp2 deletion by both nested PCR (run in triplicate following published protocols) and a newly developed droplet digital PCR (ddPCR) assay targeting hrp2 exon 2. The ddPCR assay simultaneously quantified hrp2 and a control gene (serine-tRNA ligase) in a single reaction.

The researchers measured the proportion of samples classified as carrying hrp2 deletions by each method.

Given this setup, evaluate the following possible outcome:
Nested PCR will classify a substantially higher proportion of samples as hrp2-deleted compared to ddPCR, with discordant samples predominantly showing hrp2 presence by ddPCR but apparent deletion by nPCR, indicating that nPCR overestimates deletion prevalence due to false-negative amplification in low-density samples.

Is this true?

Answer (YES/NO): YES